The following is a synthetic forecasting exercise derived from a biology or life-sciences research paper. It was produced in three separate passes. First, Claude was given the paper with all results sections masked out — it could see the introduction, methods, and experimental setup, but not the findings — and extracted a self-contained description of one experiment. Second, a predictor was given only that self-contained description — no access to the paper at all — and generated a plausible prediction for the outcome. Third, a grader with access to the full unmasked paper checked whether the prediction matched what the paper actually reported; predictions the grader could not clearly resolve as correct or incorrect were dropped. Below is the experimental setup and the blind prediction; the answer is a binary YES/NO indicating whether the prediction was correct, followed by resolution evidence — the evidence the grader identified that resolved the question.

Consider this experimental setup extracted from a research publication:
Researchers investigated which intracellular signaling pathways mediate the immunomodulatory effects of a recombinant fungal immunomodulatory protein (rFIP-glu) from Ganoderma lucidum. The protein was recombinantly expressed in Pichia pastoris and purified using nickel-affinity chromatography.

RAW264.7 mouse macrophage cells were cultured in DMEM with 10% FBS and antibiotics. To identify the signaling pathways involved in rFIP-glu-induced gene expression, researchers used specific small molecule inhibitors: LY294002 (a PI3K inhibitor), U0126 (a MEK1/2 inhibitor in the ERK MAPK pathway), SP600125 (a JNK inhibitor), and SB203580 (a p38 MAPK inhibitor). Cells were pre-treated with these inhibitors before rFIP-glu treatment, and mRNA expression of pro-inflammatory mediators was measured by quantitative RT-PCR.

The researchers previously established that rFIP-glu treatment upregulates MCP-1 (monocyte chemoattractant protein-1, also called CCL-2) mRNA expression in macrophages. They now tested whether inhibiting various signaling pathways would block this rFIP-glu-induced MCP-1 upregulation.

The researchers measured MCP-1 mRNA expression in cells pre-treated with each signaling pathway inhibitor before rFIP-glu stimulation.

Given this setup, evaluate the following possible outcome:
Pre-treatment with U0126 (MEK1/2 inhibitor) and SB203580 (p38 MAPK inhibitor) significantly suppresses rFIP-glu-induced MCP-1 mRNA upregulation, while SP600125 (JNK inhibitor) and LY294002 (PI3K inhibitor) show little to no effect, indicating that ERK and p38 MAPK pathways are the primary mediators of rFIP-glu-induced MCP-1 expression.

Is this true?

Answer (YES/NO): NO